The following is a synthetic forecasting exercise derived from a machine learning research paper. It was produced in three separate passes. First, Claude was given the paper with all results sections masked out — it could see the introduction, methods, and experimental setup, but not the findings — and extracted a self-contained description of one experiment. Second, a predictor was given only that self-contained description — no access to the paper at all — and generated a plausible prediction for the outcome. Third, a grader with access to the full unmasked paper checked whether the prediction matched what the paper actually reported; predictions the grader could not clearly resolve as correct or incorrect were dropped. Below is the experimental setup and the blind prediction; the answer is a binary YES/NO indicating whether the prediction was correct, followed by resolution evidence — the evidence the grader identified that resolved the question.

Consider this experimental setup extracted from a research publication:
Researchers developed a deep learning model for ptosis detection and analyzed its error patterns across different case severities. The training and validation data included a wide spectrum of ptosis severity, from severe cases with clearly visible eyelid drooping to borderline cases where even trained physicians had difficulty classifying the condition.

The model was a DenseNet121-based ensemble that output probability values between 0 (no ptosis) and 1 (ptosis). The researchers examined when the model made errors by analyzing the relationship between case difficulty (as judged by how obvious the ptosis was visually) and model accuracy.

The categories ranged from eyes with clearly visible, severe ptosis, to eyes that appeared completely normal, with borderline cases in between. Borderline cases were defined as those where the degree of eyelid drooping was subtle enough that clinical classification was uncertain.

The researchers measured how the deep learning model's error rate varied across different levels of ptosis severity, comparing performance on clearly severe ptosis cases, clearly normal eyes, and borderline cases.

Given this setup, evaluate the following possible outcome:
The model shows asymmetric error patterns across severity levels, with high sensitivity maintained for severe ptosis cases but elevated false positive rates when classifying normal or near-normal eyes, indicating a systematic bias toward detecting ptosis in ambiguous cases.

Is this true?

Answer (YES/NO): NO